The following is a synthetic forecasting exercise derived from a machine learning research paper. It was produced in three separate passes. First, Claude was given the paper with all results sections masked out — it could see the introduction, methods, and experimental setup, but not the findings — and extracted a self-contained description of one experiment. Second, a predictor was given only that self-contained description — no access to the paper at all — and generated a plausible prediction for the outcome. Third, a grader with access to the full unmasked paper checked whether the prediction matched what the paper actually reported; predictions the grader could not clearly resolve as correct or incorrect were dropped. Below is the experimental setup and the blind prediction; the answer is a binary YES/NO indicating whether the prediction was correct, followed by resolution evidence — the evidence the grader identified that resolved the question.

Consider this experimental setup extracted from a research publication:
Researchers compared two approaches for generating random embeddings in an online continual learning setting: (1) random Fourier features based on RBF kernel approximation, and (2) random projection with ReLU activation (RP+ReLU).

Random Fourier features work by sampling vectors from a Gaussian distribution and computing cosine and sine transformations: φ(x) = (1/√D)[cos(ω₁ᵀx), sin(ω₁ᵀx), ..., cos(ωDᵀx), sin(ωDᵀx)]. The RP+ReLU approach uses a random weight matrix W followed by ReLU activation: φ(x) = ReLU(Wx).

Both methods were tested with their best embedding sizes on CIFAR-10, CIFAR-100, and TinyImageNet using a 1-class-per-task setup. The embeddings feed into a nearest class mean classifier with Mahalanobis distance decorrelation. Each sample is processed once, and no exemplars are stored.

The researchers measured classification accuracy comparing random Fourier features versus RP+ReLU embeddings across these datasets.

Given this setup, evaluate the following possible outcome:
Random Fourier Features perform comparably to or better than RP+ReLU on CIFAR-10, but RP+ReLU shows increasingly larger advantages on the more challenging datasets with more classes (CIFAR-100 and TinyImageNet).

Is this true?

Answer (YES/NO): NO